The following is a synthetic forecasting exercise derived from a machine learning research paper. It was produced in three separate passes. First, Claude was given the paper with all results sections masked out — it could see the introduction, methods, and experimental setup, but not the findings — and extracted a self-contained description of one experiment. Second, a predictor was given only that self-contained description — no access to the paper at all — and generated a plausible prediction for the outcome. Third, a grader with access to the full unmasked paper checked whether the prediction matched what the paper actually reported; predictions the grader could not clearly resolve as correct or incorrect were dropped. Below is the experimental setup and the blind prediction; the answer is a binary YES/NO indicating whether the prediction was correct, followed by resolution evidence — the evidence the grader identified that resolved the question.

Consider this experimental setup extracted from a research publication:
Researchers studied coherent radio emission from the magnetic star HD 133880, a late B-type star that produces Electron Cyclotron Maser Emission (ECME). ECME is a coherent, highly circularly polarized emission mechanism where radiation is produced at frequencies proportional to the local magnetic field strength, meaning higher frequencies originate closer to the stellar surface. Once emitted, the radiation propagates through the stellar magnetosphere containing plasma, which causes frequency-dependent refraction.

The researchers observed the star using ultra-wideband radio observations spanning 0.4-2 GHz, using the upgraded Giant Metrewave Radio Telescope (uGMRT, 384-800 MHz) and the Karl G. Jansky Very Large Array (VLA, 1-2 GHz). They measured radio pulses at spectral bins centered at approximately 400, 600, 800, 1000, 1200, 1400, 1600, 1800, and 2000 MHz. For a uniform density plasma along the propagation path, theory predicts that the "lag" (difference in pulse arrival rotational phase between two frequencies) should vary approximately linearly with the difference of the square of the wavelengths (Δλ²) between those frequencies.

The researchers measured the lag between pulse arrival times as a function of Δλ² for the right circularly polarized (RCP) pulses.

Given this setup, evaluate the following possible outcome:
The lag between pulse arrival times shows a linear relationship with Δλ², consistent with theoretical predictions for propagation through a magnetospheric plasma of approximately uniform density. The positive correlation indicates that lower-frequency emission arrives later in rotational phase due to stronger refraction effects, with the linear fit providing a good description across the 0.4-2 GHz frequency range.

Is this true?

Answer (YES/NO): NO